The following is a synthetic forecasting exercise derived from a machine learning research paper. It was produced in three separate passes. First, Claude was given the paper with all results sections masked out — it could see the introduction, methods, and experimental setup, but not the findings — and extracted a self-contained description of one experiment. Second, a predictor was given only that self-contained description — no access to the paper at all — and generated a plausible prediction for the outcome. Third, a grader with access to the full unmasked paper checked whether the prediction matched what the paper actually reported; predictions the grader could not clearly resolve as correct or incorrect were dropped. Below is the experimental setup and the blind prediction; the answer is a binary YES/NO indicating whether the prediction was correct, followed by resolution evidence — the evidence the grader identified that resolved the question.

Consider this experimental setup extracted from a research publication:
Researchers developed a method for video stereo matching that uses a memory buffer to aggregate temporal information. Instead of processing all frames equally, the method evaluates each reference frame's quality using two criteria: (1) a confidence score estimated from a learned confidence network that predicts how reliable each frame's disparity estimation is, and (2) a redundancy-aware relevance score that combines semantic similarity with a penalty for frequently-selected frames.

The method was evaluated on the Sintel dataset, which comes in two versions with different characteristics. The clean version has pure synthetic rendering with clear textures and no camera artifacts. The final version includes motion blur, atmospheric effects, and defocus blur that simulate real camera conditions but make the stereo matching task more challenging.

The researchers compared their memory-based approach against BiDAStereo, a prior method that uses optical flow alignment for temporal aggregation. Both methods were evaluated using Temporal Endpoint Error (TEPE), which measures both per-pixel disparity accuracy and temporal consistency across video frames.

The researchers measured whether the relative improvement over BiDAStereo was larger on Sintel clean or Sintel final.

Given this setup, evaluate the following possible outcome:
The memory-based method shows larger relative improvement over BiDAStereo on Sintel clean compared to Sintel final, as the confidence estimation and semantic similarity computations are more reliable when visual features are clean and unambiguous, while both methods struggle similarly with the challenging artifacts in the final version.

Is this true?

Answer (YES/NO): YES